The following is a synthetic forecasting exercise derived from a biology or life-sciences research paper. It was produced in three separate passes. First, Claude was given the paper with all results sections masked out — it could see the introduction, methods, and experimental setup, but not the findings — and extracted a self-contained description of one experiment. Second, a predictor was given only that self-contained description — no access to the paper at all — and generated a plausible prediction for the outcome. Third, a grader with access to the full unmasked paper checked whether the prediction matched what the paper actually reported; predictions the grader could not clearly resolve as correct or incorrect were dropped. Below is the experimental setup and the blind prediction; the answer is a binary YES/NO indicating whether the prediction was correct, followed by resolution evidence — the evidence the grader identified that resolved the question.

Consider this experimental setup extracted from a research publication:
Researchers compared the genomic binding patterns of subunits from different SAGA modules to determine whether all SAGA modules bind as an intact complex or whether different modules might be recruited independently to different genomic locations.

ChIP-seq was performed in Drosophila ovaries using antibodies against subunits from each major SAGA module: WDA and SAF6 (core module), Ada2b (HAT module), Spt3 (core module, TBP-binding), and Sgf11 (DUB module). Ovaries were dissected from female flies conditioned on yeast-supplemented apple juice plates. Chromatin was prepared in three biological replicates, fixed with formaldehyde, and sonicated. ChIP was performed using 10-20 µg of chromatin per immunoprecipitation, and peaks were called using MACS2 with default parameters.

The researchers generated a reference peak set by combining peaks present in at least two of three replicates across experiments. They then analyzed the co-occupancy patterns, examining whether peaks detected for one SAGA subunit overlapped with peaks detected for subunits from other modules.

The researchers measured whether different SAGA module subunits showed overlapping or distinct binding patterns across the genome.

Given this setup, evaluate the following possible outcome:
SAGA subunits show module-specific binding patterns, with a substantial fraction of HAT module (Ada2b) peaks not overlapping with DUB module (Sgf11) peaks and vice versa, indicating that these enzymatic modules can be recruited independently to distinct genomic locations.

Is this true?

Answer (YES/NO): NO